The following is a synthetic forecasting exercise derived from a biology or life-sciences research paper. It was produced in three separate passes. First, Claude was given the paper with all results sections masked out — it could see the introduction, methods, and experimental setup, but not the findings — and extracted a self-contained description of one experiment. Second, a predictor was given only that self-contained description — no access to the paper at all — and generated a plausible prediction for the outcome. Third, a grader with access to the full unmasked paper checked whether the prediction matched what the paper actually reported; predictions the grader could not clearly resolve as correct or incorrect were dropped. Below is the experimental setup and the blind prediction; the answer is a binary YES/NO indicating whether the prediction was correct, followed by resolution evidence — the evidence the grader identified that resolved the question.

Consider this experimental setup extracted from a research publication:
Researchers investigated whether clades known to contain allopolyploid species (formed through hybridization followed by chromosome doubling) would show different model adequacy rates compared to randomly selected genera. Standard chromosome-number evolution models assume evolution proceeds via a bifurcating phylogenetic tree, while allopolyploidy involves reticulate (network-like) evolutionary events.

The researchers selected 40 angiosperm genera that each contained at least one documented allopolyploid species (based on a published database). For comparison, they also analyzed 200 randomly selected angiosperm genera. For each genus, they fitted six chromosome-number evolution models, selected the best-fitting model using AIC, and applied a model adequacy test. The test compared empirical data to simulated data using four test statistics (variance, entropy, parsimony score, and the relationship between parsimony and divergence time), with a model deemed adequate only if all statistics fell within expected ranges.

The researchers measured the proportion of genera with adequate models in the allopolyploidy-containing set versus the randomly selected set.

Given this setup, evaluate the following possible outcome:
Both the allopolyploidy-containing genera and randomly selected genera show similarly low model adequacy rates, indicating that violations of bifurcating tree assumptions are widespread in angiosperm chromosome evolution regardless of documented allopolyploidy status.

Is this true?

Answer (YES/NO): NO